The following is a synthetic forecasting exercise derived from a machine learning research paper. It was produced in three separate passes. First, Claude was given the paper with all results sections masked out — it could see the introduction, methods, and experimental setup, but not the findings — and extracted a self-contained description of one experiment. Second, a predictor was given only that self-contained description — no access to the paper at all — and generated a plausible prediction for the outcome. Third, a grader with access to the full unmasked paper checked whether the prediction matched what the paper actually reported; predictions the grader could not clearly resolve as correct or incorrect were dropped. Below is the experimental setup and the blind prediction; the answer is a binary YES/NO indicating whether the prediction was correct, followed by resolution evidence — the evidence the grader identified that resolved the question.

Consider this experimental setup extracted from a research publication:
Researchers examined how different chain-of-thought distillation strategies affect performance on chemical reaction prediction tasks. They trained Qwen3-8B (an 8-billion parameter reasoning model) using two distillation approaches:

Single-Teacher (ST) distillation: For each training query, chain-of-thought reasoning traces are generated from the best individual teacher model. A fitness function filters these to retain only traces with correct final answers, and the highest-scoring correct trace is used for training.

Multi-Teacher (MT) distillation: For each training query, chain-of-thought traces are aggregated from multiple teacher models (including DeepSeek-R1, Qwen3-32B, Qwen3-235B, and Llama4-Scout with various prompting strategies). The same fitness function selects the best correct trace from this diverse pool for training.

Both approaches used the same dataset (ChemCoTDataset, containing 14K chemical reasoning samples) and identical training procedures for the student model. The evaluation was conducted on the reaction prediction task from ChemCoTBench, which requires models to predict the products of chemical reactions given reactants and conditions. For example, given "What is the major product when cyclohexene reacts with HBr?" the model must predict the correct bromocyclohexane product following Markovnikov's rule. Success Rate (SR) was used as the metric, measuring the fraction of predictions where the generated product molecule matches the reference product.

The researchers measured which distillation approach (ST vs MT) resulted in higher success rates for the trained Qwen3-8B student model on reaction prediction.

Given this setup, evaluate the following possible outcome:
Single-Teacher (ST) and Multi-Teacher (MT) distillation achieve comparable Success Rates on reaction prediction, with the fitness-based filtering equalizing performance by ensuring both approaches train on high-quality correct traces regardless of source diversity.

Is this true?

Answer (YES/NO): NO